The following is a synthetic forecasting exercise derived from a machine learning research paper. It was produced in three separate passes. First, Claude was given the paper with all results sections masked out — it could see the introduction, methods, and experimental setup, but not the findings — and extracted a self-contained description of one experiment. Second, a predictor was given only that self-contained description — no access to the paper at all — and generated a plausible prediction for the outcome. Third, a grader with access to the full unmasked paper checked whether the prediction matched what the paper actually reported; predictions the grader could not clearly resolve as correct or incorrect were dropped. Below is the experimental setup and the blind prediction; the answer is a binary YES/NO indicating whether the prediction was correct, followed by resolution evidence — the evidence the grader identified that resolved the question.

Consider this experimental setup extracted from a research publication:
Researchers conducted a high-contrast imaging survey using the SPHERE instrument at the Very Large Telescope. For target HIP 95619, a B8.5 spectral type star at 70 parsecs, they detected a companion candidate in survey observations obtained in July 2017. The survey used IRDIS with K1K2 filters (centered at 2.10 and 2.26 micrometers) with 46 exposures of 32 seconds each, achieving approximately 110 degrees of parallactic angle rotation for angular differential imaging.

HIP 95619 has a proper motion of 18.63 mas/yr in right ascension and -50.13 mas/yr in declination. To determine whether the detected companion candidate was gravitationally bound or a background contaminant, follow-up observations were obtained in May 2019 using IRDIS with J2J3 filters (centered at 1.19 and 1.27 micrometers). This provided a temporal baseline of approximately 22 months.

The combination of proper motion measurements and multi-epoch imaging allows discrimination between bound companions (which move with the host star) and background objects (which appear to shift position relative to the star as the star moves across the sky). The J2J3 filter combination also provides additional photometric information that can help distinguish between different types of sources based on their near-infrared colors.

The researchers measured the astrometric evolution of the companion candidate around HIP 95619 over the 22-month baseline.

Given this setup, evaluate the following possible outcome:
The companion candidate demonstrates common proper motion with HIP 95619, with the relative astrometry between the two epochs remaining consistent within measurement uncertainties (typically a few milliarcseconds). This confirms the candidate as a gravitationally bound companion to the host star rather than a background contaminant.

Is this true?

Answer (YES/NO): NO